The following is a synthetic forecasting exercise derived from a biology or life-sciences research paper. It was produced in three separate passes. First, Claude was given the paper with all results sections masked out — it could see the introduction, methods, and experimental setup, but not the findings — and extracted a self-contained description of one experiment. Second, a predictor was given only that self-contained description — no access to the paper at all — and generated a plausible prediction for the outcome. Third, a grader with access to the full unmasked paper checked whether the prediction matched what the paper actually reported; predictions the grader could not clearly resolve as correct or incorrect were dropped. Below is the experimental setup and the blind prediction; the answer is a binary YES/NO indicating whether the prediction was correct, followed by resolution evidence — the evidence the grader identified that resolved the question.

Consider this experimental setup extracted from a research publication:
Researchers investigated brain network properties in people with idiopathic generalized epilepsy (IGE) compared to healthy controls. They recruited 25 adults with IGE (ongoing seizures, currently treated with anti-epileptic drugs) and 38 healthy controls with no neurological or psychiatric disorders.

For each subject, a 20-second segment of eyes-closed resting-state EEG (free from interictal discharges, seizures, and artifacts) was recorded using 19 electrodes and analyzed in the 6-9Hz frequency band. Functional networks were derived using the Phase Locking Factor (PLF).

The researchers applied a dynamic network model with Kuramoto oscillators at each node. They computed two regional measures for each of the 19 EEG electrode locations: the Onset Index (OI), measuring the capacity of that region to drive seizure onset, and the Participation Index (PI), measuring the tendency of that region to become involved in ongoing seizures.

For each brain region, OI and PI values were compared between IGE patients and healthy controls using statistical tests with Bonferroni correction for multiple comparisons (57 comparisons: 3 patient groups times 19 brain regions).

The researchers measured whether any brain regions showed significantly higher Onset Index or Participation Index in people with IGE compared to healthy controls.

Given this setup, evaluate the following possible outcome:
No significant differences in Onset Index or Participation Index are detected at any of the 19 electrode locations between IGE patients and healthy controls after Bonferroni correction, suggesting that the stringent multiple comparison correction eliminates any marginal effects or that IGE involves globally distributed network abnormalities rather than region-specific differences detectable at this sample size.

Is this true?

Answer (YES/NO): YES